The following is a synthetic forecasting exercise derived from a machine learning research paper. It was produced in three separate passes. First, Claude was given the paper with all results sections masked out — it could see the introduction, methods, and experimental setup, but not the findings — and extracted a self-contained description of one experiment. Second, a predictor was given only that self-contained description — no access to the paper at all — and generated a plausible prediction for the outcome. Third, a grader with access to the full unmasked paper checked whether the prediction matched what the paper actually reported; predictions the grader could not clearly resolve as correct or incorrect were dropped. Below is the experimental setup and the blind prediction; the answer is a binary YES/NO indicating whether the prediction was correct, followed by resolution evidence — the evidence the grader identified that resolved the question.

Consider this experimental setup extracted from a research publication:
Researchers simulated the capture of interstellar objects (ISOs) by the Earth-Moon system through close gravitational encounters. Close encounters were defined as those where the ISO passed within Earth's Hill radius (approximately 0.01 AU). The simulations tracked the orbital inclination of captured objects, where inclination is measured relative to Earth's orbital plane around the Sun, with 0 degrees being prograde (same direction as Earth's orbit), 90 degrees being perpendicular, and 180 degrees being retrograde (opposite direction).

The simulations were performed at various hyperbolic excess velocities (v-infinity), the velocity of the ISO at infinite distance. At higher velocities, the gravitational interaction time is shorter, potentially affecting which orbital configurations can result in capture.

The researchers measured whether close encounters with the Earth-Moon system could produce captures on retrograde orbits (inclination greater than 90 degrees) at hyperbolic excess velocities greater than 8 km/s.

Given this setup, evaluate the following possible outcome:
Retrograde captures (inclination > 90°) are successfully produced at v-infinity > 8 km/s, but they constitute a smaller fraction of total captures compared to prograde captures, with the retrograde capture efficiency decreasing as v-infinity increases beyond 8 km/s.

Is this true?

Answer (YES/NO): NO